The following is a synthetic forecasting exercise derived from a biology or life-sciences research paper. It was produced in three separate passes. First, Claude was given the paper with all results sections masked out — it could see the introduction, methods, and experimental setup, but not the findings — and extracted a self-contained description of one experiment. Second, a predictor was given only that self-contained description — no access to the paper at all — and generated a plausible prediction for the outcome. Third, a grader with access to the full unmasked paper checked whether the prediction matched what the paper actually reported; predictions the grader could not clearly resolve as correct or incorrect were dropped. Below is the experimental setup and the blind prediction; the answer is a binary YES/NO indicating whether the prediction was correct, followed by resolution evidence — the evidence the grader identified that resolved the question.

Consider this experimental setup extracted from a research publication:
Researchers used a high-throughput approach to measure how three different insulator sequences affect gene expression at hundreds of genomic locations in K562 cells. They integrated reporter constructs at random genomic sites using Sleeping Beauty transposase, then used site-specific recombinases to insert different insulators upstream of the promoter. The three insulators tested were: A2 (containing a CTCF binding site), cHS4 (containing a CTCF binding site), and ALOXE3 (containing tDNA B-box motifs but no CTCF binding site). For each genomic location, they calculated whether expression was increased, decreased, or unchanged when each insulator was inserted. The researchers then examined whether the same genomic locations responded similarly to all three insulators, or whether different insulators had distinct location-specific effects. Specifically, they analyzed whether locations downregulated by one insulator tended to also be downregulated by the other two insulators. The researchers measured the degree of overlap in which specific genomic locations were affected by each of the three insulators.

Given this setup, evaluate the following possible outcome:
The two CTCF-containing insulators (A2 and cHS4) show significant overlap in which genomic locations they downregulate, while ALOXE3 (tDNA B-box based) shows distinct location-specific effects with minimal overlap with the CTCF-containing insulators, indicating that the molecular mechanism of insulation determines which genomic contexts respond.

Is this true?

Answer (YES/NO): NO